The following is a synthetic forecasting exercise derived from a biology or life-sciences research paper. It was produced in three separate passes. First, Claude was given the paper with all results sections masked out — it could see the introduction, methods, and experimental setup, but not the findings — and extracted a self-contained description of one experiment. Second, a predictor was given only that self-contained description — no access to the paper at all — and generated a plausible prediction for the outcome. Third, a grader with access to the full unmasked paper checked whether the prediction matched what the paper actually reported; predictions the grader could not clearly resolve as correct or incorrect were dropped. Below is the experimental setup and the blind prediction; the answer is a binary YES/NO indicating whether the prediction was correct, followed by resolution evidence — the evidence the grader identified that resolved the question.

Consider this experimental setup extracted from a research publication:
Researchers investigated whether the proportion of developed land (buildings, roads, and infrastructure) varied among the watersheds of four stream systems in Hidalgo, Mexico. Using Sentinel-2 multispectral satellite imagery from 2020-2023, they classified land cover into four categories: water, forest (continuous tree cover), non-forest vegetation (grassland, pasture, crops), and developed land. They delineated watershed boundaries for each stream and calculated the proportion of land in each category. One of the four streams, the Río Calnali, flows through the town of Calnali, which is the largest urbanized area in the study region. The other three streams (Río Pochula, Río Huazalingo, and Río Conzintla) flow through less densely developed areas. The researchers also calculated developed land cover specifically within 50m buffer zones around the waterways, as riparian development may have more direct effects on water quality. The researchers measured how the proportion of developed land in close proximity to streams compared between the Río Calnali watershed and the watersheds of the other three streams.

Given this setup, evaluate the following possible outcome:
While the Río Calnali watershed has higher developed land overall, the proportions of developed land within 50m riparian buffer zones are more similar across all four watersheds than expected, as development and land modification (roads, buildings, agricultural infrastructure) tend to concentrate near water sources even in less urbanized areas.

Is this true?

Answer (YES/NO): NO